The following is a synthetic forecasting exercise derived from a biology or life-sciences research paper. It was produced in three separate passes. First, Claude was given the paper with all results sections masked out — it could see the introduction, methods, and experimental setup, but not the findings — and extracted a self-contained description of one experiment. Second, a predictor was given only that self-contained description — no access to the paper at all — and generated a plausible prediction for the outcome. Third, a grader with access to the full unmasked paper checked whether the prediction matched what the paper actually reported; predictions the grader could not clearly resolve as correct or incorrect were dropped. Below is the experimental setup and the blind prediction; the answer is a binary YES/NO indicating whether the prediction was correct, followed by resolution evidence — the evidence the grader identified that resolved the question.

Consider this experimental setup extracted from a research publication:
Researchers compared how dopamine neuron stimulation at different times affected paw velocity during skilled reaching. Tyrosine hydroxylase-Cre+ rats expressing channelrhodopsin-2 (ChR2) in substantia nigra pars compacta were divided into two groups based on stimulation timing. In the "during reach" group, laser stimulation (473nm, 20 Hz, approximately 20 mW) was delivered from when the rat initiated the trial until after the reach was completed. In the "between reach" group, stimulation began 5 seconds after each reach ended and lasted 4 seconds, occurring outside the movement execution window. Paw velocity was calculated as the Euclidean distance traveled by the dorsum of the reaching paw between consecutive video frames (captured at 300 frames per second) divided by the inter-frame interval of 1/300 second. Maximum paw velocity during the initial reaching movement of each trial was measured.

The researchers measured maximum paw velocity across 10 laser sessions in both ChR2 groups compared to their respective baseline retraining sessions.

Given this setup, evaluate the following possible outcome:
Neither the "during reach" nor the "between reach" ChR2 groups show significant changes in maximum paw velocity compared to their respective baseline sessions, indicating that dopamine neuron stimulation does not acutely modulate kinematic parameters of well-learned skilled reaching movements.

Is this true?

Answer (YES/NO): NO